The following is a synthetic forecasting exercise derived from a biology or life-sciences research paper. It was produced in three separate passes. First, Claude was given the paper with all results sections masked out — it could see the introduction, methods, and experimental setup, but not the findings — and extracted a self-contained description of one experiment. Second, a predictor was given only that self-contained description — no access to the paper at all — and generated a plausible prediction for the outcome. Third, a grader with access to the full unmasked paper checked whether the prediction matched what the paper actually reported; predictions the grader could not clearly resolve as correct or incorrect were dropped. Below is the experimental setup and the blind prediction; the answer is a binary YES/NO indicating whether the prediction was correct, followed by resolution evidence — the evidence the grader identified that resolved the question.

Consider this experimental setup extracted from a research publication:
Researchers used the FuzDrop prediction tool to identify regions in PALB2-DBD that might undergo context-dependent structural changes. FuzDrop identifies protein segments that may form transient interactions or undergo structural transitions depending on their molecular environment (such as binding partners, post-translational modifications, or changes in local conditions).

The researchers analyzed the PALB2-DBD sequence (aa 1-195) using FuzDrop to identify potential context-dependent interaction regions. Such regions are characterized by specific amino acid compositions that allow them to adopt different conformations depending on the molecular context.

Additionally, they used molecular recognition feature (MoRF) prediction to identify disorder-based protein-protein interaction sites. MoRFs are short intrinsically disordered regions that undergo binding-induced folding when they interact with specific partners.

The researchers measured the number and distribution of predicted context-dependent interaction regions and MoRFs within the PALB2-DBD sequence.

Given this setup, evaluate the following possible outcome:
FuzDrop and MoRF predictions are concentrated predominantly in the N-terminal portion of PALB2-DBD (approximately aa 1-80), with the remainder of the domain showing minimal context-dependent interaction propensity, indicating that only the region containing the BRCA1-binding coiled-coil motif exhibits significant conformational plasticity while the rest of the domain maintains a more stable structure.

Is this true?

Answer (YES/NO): NO